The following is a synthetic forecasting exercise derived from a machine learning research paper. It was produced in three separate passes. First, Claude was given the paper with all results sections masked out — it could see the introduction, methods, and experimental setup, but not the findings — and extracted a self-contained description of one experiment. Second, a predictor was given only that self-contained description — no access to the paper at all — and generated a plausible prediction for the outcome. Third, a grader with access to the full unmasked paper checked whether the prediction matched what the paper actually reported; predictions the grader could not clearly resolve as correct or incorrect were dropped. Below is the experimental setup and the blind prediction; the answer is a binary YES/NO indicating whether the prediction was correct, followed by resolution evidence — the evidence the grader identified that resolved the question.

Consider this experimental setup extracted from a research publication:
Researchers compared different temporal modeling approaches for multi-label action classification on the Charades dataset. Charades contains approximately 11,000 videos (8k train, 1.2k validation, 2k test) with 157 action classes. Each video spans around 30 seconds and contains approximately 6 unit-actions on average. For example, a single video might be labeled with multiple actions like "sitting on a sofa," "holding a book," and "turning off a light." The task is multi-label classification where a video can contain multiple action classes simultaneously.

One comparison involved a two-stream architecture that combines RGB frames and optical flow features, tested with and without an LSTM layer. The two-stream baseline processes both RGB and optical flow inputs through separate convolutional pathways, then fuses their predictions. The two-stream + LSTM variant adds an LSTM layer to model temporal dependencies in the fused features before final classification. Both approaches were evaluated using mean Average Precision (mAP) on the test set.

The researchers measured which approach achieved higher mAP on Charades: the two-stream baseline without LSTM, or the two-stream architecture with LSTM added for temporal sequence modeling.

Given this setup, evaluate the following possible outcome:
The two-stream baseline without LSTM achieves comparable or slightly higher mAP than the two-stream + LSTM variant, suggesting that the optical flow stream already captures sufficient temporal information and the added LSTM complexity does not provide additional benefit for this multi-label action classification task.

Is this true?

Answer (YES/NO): YES